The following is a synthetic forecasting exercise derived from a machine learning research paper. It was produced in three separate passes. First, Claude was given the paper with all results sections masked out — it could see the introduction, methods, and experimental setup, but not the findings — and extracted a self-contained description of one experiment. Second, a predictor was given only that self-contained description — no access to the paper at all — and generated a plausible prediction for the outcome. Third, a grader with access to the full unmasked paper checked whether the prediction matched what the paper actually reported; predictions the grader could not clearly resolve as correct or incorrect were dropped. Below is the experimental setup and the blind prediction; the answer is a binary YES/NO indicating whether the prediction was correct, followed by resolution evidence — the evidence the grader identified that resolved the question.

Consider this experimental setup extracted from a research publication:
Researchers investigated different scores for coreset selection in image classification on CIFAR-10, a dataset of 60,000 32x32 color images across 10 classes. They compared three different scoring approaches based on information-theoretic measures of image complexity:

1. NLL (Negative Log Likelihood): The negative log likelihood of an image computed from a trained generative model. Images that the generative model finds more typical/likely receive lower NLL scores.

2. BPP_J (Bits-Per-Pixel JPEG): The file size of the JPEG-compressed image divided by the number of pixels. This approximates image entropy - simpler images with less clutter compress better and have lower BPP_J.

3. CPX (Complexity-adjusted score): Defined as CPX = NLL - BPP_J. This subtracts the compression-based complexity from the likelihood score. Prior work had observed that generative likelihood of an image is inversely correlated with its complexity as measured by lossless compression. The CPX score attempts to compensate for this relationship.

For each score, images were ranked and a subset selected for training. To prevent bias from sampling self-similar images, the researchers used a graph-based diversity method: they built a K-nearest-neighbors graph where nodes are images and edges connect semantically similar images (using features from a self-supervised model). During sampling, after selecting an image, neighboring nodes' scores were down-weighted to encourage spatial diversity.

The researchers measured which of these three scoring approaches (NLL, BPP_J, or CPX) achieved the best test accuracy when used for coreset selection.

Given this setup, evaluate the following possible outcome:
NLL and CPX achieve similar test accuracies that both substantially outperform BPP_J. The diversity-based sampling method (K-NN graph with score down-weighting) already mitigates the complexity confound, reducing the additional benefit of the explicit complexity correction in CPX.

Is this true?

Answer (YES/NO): NO